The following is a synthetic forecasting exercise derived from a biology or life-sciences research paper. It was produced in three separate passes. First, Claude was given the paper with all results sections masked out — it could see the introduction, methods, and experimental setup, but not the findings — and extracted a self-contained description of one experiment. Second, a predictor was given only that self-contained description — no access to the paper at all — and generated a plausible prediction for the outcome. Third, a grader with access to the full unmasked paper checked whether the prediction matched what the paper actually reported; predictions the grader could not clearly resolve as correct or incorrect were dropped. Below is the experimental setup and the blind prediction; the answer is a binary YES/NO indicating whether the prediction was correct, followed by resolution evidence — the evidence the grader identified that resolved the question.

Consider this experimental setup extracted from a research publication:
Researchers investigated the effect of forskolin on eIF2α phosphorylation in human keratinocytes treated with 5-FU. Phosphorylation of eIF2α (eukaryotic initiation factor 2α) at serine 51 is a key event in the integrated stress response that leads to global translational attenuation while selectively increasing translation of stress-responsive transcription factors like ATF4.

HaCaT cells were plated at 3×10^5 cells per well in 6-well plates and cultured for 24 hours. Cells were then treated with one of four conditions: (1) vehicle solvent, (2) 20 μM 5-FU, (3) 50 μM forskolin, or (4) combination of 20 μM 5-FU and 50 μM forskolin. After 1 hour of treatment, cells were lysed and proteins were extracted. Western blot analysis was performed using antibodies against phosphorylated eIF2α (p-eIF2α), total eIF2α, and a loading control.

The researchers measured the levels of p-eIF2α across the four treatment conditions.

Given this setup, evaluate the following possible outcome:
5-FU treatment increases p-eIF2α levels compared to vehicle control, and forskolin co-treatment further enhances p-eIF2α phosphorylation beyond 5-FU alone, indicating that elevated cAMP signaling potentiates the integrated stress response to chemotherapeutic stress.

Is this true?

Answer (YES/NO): NO